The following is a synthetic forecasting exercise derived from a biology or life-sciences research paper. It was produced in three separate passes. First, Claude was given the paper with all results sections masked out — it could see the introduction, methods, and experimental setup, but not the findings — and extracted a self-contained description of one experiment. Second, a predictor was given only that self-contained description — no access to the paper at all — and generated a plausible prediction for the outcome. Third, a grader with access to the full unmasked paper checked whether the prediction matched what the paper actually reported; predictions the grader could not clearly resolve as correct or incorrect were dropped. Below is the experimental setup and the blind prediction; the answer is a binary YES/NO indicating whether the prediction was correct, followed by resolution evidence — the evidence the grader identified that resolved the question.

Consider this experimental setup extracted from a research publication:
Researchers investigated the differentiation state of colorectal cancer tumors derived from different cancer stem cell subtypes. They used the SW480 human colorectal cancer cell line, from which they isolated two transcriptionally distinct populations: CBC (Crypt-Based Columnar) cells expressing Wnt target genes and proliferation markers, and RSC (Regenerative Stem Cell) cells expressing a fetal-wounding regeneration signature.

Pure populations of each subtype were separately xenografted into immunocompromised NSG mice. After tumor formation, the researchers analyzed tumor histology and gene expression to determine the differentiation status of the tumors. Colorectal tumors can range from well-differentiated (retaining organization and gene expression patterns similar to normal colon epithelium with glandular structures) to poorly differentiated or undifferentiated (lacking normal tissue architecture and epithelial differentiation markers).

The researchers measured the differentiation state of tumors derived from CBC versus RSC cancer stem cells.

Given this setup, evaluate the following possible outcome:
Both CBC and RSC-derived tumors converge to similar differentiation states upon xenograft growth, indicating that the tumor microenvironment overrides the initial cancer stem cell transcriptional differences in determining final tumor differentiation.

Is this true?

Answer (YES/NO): NO